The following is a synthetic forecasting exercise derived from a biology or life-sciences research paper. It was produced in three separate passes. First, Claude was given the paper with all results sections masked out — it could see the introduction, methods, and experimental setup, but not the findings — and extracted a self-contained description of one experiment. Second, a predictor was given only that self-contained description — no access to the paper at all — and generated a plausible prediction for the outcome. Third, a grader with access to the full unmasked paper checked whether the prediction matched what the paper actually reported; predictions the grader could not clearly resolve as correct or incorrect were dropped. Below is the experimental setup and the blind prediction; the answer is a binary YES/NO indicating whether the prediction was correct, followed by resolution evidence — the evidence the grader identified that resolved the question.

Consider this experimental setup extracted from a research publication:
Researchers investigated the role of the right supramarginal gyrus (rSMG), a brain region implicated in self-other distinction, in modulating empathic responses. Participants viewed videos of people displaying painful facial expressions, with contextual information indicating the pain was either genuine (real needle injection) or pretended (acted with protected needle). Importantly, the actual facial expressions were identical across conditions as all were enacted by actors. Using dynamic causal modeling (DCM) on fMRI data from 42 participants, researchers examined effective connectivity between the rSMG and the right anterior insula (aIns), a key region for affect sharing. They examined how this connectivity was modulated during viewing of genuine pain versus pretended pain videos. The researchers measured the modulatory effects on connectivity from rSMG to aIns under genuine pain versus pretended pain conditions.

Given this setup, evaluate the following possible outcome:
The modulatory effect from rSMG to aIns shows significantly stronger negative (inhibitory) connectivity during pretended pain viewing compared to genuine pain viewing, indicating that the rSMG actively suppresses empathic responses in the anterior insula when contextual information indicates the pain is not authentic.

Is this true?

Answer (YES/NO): NO